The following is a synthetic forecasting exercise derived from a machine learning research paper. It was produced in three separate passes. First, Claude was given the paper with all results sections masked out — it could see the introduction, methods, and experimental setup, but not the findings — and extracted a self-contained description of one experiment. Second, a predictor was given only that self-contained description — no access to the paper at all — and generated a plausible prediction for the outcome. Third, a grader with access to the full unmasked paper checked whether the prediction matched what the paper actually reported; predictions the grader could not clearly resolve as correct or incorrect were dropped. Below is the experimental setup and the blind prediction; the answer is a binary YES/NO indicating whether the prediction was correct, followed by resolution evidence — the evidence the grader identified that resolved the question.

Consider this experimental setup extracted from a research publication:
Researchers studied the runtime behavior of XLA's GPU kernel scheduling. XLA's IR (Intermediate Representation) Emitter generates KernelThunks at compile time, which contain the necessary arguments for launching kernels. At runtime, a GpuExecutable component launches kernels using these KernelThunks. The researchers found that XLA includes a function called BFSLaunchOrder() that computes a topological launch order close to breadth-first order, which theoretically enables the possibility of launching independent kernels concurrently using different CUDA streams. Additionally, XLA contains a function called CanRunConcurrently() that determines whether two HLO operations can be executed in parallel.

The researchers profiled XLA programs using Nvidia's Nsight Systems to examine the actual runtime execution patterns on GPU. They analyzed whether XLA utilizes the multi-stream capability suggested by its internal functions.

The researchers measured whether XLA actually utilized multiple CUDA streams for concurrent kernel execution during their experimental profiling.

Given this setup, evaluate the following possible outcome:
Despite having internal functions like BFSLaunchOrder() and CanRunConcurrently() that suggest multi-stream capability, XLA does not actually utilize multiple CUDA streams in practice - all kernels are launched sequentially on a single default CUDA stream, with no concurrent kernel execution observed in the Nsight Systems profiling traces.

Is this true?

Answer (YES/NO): YES